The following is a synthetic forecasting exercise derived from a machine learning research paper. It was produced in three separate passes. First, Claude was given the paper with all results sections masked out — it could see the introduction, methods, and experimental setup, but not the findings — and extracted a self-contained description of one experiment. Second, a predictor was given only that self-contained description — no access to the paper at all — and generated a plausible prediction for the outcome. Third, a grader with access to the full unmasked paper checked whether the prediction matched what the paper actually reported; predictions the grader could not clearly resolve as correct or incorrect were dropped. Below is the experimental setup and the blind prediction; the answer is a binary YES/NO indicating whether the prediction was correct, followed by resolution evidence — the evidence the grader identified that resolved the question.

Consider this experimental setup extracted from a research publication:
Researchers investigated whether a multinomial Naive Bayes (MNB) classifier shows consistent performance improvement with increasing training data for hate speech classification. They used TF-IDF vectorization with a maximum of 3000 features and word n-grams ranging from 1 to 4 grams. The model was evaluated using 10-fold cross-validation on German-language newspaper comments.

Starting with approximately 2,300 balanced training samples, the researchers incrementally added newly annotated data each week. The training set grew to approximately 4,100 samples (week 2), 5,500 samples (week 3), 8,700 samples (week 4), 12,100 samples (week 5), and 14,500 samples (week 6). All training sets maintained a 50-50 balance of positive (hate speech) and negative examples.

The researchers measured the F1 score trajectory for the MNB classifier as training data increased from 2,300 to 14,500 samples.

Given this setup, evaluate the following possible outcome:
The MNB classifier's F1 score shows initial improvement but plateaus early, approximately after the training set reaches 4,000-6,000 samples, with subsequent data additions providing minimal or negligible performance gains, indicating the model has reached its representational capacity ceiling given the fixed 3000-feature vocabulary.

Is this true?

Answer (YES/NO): NO